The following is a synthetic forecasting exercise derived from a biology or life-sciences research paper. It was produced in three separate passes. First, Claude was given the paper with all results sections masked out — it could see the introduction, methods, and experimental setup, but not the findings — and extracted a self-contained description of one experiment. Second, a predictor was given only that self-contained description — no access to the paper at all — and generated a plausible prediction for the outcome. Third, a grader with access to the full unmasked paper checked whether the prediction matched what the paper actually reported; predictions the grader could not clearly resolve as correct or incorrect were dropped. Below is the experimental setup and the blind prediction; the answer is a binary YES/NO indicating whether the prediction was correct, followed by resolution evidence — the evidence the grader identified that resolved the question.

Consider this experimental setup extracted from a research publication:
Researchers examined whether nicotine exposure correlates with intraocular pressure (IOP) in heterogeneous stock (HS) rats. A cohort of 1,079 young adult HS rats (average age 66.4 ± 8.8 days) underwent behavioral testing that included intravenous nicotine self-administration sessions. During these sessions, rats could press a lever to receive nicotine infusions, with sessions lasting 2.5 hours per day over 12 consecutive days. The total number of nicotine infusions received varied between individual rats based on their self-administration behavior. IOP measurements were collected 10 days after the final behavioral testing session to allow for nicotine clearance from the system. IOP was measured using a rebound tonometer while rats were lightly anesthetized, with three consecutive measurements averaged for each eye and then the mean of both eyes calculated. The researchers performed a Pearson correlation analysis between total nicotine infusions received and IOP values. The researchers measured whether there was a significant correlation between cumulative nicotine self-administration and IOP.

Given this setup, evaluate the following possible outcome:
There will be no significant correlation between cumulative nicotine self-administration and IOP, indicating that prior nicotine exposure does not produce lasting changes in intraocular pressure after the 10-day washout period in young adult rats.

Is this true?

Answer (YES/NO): YES